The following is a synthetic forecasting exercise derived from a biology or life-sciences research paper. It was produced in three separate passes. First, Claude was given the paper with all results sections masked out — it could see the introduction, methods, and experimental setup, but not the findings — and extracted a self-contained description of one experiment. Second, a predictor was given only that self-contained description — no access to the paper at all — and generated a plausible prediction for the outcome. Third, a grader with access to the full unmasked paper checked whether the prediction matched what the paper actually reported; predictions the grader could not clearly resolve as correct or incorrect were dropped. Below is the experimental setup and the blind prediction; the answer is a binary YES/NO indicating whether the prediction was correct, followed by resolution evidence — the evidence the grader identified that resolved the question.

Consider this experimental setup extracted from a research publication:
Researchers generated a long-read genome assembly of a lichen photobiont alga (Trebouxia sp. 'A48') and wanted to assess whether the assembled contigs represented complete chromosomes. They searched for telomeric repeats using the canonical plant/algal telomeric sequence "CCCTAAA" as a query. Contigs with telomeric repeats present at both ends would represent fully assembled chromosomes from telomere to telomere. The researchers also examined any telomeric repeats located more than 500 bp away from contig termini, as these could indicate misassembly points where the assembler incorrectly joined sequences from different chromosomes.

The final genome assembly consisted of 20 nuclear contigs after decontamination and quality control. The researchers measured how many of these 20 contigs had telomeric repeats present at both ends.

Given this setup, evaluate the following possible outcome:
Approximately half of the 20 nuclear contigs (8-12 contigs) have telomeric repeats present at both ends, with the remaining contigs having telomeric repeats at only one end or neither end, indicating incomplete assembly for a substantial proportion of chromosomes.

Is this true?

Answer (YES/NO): NO